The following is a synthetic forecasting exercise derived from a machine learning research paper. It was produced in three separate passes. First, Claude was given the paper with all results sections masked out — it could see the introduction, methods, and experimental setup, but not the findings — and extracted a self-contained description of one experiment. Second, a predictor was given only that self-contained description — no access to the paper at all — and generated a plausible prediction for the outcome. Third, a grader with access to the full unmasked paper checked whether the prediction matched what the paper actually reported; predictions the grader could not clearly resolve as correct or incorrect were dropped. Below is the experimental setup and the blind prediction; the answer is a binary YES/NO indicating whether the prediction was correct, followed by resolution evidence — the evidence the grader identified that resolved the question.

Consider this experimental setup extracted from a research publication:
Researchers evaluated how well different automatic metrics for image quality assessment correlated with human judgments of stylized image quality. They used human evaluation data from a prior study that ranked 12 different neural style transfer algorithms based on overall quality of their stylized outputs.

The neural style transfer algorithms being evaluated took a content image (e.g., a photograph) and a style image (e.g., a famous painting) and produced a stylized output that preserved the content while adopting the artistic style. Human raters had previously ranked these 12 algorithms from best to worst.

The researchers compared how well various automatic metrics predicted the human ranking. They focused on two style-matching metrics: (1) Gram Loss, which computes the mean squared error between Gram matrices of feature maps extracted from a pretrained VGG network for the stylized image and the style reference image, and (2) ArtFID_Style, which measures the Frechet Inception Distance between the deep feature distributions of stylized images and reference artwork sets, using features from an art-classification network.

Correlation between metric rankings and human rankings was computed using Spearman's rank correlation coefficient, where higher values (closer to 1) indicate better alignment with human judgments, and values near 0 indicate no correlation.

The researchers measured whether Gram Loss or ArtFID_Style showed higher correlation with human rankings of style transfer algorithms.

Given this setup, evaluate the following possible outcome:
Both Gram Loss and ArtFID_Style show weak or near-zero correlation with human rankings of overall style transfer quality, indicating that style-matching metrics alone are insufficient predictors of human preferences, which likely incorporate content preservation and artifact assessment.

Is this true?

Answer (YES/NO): NO